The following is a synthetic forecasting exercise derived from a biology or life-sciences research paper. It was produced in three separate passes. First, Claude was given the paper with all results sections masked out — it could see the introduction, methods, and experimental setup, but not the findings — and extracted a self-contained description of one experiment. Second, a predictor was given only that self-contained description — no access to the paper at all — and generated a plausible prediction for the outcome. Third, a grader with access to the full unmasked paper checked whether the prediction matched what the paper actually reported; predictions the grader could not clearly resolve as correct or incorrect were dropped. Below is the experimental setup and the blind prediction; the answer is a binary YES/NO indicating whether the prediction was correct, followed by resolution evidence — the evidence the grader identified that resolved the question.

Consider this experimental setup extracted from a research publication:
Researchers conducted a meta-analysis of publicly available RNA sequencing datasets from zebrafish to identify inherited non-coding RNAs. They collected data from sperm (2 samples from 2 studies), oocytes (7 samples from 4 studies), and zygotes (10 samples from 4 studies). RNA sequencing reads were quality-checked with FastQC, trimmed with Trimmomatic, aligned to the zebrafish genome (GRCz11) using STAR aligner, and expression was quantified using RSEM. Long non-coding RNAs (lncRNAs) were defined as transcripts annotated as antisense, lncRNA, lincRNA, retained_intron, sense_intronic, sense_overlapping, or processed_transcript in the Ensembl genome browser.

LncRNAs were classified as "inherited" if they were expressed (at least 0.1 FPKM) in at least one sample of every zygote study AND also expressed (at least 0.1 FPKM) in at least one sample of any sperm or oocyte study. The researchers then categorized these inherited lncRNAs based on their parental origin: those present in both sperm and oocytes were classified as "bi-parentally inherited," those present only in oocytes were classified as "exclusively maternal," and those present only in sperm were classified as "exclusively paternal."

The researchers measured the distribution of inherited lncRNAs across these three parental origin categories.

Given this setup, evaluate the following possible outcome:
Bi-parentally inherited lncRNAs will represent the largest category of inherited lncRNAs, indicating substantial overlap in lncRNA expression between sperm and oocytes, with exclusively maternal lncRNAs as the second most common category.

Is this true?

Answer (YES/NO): YES